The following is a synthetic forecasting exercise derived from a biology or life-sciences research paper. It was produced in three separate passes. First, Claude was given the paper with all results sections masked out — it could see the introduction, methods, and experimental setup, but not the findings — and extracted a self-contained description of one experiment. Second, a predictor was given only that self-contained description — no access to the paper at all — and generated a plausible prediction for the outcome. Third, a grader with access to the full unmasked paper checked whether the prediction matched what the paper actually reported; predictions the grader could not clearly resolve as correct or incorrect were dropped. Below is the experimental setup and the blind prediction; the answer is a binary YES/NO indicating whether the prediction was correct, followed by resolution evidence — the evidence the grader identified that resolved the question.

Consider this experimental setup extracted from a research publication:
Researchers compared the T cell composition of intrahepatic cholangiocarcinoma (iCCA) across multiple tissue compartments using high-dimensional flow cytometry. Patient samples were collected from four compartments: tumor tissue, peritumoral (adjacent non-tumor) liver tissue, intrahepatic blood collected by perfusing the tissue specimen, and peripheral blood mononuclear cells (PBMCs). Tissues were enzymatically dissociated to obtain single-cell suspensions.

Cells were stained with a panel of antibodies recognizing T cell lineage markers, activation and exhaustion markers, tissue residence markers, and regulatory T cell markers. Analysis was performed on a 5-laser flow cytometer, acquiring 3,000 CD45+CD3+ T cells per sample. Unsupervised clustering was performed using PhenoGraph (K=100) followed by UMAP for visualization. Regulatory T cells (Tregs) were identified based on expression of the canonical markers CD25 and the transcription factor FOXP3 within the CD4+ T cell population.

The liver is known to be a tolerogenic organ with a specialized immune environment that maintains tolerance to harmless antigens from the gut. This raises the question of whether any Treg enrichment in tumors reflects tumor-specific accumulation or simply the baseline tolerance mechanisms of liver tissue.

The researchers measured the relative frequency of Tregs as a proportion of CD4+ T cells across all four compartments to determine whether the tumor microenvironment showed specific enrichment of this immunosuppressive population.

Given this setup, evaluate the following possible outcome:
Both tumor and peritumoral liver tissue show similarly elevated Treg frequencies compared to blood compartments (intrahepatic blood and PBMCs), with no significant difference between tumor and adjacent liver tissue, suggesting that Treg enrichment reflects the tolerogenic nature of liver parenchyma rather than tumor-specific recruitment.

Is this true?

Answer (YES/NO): NO